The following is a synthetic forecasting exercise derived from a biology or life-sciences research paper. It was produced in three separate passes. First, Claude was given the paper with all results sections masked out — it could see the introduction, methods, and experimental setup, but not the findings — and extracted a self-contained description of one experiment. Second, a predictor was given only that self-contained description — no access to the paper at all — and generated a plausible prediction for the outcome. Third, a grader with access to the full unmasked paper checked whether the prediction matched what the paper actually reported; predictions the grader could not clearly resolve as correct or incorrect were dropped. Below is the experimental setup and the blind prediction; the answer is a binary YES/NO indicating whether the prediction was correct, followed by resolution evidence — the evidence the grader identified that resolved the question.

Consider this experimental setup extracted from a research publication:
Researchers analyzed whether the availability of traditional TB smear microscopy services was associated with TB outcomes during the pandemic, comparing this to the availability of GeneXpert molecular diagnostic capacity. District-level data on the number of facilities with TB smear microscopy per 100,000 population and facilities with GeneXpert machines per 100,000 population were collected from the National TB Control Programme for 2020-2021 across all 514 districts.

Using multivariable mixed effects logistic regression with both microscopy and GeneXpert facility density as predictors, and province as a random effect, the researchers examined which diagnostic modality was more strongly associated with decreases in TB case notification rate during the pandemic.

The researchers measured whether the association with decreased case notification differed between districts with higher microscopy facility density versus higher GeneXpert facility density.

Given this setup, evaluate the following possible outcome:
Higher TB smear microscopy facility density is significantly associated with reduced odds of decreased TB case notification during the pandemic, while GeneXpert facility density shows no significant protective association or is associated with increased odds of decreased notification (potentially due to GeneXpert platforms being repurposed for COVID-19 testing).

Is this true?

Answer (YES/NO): NO